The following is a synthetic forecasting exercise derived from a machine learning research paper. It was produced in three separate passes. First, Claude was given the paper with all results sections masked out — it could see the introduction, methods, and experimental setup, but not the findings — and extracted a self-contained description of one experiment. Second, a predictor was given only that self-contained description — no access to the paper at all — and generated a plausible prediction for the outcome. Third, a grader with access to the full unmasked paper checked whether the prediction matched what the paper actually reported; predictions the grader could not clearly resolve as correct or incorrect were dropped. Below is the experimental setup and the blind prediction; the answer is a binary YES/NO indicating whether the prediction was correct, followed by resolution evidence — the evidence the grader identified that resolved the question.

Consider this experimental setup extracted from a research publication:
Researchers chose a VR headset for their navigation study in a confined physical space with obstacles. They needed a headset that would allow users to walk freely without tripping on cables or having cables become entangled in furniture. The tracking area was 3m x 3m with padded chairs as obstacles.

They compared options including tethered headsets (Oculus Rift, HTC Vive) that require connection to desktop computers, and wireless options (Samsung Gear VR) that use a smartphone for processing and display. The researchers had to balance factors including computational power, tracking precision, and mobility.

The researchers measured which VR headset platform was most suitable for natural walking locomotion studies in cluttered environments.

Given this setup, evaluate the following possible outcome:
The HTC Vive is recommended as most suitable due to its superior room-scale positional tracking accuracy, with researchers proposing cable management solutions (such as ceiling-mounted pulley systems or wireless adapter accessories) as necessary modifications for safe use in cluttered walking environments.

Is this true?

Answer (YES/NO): NO